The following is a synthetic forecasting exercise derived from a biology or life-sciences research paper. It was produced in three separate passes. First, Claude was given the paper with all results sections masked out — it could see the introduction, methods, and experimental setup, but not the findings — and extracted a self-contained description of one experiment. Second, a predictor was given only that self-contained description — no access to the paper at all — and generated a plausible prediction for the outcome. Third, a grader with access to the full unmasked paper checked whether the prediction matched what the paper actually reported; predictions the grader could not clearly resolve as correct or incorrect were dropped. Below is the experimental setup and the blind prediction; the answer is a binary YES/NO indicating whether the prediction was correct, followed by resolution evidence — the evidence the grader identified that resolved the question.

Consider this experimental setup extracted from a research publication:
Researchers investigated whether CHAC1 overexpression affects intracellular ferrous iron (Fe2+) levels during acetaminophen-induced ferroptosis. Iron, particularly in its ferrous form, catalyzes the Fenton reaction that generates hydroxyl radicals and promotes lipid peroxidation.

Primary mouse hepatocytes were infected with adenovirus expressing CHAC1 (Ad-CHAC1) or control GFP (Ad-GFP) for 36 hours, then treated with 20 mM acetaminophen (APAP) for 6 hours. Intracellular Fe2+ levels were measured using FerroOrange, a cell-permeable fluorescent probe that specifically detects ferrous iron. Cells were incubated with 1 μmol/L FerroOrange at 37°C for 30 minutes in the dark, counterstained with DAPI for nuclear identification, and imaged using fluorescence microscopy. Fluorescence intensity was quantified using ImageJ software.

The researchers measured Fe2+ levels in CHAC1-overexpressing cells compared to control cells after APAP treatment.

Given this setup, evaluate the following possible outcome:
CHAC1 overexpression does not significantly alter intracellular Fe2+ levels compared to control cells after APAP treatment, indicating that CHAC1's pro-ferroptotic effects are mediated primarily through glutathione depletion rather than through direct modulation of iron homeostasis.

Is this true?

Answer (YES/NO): NO